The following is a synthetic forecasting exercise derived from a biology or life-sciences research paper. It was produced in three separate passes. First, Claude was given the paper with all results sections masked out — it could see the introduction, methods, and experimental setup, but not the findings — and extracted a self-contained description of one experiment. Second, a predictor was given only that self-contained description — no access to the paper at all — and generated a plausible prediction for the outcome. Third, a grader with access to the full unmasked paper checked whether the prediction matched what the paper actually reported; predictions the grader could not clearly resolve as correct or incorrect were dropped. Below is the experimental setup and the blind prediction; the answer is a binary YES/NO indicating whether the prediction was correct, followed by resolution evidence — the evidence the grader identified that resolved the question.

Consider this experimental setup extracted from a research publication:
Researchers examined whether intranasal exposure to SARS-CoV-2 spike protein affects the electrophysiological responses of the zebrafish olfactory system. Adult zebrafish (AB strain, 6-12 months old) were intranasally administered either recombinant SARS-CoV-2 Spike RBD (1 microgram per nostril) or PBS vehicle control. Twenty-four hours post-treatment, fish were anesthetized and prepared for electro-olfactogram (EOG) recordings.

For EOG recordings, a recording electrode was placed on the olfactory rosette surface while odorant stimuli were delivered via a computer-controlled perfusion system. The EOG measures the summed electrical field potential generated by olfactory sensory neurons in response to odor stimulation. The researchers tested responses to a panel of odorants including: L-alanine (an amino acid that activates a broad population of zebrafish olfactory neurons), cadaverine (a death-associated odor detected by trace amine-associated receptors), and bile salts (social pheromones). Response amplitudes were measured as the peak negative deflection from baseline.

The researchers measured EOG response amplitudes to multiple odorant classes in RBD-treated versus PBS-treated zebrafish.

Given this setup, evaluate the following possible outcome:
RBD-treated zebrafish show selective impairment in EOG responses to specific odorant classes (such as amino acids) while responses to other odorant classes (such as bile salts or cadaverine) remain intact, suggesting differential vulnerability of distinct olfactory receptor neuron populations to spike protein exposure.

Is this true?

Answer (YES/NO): NO